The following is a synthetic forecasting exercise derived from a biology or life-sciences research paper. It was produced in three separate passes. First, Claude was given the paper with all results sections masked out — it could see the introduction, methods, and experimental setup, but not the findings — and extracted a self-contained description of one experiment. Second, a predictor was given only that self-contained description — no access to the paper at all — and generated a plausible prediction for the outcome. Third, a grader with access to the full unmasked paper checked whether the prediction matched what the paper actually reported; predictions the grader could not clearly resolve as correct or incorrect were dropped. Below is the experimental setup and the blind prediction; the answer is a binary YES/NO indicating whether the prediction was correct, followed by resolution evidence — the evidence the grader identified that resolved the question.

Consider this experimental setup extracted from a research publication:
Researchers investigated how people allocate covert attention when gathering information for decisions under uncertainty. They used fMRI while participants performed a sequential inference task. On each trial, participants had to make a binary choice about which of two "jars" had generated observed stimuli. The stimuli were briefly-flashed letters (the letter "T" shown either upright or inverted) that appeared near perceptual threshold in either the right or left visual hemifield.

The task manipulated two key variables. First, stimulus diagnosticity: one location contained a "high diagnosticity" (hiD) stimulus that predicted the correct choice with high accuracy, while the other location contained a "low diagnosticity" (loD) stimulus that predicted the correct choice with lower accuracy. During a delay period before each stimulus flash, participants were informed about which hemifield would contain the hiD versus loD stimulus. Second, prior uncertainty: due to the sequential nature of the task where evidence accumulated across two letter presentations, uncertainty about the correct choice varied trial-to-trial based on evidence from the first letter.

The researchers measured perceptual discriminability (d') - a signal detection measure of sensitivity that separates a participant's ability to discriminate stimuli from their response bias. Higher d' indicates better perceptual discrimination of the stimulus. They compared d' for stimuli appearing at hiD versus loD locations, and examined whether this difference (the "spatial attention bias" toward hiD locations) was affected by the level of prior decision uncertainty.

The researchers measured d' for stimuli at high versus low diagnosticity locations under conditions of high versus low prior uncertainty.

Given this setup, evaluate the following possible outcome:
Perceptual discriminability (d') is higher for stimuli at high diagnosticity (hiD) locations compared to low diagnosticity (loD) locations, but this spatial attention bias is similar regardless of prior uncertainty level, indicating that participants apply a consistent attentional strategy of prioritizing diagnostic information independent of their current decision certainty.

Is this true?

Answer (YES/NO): YES